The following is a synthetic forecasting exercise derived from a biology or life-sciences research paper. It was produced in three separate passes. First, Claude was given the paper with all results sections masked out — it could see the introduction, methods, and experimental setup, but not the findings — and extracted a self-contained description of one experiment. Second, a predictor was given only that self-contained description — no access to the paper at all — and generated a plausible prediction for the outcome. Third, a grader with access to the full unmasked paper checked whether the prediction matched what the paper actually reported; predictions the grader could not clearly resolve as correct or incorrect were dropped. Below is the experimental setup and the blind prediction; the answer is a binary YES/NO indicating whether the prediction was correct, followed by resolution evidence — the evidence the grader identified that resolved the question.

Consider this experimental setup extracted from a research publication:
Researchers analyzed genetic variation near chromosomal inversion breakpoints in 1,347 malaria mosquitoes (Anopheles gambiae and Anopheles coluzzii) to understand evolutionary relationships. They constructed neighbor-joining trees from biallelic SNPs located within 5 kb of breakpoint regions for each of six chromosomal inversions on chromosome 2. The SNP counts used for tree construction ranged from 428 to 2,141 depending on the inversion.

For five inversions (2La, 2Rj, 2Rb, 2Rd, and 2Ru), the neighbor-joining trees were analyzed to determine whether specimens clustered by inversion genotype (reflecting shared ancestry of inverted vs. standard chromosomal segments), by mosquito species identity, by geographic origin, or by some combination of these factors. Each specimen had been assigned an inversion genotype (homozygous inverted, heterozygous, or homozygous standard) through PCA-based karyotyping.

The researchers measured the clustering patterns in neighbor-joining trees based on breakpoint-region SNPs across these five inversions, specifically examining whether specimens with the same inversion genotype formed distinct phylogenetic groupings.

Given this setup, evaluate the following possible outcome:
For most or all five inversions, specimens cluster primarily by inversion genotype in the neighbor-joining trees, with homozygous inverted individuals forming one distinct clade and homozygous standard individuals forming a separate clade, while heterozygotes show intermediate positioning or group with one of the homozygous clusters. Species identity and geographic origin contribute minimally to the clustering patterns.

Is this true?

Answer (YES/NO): NO